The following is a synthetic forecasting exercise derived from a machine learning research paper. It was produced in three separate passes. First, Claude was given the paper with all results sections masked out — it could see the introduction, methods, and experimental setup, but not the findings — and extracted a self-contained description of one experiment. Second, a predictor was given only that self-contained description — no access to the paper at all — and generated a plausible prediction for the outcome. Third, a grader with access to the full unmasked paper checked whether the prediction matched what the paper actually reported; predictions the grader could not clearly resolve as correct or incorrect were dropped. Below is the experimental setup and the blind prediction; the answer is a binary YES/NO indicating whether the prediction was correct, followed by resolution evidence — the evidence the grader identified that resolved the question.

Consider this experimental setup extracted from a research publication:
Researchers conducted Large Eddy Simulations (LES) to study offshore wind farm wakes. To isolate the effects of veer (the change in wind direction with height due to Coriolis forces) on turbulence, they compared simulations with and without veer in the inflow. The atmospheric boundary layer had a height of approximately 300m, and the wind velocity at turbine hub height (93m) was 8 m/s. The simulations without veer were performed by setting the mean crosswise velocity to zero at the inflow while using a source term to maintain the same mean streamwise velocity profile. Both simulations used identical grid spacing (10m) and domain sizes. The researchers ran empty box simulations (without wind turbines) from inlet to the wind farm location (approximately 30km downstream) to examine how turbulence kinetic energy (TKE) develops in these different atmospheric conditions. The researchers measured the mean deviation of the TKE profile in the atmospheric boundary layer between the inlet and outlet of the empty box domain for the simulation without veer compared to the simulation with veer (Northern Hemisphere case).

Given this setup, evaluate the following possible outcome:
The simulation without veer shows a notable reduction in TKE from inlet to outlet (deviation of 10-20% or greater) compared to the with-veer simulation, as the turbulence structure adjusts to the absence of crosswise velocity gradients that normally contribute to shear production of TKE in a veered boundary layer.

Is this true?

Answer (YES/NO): NO